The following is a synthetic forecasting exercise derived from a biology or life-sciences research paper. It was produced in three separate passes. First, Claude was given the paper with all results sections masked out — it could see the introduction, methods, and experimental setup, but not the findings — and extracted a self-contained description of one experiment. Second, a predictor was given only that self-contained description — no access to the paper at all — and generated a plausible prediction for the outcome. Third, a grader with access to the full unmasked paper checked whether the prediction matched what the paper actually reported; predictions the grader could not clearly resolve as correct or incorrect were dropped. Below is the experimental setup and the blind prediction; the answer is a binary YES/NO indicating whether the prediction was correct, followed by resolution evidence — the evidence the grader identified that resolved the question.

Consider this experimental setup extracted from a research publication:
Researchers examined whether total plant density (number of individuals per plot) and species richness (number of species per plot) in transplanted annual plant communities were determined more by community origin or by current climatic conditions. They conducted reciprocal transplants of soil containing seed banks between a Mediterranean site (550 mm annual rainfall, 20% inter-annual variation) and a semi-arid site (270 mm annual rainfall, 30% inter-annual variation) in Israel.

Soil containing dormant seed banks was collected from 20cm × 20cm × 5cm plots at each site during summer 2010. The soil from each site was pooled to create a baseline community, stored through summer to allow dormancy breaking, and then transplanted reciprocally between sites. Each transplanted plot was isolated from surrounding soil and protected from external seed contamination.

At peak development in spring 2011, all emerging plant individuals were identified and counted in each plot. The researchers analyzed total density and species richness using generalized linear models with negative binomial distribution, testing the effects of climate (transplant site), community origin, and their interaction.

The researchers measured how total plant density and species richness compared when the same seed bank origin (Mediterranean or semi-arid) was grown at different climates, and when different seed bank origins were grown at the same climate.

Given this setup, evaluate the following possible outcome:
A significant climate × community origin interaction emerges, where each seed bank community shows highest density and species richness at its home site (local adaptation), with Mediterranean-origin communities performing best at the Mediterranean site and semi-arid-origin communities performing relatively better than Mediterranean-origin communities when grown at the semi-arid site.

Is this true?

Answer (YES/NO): NO